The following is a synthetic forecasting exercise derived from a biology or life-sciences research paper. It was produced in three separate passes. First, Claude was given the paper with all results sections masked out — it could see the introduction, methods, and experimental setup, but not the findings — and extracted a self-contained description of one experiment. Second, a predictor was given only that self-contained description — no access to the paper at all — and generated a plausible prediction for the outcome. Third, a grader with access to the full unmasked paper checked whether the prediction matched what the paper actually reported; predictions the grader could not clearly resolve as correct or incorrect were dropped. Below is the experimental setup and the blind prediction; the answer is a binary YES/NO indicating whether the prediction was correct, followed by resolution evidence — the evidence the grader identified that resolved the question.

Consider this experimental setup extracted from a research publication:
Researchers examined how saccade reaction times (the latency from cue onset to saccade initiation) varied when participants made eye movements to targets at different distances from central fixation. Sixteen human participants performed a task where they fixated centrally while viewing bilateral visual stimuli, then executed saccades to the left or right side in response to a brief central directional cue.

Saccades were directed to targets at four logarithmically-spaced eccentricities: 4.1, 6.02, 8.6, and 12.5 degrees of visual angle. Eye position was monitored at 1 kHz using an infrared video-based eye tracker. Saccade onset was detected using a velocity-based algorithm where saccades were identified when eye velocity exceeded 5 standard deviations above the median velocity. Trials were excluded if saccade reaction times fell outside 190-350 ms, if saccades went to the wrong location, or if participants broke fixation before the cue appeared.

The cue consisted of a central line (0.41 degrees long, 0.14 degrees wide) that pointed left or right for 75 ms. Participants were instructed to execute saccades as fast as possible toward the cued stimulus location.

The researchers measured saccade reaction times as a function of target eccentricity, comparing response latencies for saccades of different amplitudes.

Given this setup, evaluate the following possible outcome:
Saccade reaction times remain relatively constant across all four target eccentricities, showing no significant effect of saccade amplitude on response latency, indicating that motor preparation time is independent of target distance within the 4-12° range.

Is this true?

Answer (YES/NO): NO